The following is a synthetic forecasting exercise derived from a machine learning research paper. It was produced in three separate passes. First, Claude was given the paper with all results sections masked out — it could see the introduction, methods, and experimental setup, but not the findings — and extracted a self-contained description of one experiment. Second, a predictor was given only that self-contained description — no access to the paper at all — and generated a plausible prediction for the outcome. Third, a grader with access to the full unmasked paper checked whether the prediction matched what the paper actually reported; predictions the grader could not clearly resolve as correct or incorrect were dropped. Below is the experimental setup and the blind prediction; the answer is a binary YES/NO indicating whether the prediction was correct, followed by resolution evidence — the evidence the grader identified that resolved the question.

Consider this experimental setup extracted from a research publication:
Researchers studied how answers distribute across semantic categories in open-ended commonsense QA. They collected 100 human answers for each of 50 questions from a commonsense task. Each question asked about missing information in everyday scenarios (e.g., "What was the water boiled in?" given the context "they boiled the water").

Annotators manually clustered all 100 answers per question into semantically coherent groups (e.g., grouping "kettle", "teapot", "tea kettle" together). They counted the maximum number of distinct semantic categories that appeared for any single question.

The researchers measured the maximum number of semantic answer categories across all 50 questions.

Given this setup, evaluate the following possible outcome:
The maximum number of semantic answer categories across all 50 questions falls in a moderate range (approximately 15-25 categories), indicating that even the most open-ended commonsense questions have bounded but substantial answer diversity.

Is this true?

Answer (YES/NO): NO